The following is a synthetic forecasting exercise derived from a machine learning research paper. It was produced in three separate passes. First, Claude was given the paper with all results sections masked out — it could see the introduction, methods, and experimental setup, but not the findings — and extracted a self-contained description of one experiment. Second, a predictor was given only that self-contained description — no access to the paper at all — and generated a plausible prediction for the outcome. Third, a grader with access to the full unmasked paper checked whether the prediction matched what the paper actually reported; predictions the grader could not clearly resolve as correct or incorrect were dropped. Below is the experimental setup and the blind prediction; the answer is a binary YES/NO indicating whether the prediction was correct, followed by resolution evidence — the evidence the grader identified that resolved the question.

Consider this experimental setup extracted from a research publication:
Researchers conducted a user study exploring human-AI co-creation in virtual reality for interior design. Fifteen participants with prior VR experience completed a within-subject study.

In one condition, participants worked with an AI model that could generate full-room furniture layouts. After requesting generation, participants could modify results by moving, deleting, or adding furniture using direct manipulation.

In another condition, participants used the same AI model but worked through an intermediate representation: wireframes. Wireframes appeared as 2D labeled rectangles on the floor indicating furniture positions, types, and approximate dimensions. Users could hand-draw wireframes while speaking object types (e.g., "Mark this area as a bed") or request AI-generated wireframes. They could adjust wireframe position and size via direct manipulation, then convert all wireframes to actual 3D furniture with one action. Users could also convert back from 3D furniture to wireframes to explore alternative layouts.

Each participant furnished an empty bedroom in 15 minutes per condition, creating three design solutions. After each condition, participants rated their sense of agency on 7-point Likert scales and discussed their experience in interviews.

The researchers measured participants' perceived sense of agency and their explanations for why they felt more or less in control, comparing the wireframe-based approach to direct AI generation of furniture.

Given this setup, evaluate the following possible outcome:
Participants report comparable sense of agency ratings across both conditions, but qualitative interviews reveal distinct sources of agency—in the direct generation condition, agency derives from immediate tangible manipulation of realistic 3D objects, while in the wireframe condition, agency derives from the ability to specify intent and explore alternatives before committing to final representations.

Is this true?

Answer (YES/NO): NO